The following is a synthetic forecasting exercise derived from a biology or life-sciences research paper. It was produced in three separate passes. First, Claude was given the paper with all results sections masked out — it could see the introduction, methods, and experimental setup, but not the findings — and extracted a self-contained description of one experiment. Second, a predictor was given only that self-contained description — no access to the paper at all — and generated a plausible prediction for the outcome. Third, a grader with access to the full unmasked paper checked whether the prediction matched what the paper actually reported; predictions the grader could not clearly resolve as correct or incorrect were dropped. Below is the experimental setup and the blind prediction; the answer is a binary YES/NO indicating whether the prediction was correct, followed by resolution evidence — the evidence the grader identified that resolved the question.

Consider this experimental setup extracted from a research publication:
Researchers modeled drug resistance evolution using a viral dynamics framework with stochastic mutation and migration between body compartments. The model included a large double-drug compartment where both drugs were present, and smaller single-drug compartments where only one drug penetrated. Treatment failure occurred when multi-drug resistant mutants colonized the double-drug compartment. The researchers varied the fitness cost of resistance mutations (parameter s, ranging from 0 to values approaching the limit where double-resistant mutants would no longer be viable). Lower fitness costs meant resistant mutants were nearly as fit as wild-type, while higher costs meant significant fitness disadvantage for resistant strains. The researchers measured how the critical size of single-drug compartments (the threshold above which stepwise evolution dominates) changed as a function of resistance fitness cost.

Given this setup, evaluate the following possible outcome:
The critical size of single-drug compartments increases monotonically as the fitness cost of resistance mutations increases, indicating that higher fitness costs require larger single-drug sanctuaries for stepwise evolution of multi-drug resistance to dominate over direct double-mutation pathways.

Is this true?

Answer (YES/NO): NO